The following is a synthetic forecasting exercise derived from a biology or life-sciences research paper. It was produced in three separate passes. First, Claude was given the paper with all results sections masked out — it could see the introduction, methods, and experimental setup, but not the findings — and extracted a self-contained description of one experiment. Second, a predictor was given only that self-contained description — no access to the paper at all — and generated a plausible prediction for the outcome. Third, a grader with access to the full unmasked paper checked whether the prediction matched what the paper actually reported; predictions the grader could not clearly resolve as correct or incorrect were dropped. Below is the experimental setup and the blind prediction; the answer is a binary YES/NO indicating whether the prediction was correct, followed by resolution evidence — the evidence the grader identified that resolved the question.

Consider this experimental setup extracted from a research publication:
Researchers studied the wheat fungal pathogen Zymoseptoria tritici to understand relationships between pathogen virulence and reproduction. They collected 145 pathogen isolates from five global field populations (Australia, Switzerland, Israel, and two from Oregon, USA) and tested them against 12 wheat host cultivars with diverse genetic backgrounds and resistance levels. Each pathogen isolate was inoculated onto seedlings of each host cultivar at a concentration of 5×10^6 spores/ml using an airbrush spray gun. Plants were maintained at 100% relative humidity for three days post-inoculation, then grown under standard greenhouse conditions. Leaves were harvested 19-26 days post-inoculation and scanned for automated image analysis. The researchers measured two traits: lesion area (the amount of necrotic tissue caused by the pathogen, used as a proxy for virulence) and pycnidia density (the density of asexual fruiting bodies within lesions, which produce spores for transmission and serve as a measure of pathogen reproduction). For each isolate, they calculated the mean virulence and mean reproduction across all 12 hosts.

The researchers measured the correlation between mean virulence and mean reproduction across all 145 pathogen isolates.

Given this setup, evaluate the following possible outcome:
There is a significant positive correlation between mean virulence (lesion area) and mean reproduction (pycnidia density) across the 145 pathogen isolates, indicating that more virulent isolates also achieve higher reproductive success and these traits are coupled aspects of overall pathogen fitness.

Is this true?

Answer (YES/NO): YES